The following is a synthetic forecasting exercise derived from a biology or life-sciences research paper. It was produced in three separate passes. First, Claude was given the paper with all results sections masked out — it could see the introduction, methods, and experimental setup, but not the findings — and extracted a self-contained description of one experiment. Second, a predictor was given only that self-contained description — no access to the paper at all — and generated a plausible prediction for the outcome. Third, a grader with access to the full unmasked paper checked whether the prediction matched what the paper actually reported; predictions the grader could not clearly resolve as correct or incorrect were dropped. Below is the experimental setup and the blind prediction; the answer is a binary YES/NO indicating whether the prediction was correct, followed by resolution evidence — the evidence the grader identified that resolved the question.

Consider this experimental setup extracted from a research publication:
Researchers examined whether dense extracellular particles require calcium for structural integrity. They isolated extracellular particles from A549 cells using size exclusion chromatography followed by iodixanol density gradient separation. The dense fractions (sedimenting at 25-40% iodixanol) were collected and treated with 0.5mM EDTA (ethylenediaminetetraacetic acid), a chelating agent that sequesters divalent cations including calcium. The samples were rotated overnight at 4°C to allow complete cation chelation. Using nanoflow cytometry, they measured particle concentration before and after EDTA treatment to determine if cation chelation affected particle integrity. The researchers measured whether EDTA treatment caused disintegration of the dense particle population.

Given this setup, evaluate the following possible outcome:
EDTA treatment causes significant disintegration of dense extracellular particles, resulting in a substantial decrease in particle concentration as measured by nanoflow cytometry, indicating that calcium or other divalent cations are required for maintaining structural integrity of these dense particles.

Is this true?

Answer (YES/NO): YES